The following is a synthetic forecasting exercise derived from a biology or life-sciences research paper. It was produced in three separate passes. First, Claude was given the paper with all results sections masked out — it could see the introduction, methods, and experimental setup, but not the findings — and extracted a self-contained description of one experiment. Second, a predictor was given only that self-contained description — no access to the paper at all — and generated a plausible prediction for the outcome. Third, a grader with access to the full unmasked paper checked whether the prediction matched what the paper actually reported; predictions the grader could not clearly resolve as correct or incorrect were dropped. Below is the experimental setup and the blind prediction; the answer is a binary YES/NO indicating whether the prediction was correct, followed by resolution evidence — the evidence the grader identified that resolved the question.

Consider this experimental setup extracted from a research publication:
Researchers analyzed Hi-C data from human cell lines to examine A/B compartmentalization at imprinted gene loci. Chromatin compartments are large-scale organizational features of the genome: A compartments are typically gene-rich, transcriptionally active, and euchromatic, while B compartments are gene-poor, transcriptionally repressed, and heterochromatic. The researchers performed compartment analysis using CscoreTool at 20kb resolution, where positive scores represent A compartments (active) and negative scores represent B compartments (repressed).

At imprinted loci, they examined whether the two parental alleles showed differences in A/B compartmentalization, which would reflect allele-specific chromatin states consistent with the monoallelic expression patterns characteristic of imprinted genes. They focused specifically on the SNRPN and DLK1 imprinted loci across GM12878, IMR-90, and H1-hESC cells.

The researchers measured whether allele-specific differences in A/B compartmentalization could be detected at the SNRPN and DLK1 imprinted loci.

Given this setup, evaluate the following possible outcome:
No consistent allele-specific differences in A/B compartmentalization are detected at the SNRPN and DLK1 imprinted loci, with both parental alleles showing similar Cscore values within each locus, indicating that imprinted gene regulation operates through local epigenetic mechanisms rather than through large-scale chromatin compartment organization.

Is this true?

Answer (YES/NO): NO